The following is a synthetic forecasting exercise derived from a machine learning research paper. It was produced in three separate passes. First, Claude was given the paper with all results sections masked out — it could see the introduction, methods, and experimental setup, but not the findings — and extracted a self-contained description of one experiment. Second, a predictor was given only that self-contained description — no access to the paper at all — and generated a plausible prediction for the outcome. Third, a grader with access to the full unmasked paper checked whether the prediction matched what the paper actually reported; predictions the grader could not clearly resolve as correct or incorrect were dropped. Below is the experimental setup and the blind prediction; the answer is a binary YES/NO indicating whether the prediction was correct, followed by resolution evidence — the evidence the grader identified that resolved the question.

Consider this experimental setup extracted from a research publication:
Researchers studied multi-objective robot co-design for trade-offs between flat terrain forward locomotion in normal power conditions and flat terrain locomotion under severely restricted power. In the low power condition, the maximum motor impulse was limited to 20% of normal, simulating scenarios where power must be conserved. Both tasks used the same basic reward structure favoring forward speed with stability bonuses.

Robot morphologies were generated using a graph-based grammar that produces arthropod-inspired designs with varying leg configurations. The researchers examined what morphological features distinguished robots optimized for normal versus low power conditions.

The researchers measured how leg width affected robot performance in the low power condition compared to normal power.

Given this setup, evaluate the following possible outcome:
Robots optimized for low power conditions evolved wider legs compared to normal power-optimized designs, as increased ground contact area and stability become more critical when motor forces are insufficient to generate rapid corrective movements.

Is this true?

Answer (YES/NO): NO